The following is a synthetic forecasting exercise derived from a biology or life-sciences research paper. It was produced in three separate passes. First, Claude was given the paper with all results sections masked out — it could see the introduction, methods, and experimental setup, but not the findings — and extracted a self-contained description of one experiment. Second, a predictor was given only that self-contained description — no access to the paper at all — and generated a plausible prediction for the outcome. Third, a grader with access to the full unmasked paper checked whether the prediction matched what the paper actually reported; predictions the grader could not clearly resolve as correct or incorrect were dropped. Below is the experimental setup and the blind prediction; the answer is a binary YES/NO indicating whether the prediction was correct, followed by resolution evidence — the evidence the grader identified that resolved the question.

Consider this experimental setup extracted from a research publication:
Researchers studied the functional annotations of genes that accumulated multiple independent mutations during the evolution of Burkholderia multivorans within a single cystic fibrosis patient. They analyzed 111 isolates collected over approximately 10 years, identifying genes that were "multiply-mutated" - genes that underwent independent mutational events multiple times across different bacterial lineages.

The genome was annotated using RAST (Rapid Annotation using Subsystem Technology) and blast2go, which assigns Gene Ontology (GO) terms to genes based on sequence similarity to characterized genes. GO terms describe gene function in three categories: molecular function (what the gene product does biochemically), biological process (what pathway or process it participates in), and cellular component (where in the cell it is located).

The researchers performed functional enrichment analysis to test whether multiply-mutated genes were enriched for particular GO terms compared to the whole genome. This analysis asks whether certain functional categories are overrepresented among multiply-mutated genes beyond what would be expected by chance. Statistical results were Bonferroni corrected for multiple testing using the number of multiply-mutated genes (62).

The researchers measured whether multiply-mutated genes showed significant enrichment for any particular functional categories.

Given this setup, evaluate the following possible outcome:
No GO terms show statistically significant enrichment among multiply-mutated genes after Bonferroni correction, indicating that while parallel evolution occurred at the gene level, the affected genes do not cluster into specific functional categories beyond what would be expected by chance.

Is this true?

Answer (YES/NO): NO